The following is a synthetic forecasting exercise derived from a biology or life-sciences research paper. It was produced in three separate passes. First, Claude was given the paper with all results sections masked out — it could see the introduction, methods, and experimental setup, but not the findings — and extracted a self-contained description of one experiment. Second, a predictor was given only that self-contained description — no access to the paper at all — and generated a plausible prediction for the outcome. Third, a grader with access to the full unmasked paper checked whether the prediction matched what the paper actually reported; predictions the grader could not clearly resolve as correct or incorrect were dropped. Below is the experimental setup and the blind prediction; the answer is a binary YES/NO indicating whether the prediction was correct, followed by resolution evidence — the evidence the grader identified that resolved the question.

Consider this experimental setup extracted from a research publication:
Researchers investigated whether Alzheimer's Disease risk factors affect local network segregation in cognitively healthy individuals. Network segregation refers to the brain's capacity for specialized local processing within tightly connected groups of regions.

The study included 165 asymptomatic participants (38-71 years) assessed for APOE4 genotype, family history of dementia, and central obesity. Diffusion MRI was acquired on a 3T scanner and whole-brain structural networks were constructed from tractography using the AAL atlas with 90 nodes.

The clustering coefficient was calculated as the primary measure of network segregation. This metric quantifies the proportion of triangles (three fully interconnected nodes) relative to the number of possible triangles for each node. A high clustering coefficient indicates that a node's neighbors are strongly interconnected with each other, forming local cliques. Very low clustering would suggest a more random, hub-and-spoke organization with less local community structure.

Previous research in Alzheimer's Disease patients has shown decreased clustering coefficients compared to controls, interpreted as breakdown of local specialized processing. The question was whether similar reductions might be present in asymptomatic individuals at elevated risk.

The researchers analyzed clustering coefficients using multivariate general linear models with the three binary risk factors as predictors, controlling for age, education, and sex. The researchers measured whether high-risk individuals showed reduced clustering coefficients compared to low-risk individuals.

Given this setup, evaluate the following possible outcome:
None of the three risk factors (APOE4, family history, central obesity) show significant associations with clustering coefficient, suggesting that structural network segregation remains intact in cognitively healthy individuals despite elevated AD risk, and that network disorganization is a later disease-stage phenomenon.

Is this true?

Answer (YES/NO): YES